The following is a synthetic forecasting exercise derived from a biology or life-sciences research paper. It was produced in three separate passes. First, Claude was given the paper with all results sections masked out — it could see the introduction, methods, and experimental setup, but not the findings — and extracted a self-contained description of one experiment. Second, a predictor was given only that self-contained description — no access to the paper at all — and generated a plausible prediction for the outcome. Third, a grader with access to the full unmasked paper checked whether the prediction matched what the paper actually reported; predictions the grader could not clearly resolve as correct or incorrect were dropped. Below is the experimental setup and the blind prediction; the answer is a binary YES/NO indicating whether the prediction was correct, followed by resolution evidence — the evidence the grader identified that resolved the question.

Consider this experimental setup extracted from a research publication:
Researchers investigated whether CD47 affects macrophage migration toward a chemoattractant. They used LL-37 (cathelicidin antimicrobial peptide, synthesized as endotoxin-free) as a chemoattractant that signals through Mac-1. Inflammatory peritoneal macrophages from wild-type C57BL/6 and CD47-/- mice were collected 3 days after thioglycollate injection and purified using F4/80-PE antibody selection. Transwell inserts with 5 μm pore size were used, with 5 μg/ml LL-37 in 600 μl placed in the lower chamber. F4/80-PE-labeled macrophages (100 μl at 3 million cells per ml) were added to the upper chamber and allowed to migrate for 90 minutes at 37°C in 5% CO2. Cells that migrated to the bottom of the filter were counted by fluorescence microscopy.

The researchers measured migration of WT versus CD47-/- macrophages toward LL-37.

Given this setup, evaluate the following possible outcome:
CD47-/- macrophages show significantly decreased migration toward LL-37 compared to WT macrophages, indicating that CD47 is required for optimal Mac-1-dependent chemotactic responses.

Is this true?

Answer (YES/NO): YES